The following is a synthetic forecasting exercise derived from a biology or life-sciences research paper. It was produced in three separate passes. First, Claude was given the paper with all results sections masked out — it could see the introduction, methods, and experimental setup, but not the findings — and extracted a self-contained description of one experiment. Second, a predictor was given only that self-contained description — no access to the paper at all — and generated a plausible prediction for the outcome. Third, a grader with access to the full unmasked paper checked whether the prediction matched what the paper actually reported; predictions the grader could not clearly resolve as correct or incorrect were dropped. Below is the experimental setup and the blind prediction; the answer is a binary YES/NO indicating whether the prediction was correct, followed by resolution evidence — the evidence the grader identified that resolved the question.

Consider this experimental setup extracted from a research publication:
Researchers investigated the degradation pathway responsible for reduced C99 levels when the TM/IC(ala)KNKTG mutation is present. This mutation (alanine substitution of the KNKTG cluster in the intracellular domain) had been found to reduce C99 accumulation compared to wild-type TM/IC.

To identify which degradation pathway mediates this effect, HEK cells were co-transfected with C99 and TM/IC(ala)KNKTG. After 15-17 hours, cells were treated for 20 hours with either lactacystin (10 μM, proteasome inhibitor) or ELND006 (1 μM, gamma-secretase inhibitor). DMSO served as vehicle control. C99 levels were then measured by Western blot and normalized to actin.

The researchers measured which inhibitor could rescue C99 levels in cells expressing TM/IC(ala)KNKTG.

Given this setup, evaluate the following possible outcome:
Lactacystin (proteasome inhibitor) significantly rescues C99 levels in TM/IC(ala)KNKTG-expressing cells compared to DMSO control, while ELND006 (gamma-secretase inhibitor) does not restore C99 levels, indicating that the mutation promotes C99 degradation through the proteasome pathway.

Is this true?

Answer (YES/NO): NO